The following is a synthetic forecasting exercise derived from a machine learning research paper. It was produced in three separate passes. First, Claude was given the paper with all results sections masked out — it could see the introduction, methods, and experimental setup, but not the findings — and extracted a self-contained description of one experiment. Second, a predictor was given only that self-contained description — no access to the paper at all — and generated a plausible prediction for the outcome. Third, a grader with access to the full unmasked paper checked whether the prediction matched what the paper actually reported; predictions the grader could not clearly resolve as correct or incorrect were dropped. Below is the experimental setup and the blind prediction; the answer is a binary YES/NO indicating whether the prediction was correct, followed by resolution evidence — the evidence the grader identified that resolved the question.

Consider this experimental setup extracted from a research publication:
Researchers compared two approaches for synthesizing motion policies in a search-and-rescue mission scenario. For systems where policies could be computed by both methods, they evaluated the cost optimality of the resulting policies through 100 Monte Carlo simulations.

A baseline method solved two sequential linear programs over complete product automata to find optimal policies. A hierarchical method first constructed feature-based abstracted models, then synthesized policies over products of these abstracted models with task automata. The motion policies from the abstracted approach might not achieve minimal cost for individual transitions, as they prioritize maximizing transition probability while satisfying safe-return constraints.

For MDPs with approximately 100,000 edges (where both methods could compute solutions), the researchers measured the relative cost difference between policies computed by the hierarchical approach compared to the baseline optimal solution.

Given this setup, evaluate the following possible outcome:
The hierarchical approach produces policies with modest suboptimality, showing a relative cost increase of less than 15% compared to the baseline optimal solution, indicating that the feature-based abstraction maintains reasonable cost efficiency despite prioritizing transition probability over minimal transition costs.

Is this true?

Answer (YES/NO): YES